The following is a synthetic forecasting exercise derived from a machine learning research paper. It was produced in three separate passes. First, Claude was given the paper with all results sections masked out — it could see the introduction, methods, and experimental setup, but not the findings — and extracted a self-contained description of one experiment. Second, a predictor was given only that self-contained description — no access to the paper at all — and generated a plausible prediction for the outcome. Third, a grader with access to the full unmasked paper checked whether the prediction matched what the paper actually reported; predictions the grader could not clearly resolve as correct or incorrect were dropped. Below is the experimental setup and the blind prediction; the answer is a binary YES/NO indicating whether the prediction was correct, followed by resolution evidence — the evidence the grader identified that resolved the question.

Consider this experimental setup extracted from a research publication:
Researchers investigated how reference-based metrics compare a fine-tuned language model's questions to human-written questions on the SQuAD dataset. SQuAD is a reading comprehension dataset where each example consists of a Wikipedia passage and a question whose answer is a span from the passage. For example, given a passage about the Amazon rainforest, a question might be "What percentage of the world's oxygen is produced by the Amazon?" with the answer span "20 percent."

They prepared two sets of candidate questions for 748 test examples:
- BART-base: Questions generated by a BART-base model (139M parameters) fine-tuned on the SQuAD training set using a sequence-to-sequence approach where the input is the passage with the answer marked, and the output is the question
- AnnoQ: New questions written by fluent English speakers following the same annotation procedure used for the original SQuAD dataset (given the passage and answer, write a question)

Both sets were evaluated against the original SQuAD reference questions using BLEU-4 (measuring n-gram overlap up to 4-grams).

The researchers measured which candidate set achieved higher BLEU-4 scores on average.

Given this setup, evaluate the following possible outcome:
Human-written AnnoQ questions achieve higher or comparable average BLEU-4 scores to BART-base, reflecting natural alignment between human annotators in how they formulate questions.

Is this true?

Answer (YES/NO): NO